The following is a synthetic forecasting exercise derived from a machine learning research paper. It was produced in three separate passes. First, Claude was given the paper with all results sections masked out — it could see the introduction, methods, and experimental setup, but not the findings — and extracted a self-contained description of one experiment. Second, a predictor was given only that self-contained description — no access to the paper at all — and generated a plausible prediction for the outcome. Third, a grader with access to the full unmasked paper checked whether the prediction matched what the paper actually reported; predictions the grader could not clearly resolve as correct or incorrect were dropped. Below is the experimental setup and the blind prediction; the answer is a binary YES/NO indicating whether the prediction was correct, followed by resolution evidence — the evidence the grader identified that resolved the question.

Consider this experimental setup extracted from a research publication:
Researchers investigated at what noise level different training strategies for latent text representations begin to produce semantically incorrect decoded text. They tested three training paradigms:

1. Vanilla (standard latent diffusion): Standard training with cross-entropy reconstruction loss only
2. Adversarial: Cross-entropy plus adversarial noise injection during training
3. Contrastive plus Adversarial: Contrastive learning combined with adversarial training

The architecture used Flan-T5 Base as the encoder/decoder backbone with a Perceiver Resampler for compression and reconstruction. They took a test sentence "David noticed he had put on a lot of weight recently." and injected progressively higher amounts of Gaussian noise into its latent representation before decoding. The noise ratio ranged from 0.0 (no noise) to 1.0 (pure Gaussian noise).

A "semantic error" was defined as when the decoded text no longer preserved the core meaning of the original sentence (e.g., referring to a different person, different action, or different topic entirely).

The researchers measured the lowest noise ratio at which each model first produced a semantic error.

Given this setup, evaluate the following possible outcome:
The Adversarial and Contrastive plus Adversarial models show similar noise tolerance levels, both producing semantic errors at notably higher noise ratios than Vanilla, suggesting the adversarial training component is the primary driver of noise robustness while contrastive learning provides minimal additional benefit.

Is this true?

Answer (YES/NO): NO